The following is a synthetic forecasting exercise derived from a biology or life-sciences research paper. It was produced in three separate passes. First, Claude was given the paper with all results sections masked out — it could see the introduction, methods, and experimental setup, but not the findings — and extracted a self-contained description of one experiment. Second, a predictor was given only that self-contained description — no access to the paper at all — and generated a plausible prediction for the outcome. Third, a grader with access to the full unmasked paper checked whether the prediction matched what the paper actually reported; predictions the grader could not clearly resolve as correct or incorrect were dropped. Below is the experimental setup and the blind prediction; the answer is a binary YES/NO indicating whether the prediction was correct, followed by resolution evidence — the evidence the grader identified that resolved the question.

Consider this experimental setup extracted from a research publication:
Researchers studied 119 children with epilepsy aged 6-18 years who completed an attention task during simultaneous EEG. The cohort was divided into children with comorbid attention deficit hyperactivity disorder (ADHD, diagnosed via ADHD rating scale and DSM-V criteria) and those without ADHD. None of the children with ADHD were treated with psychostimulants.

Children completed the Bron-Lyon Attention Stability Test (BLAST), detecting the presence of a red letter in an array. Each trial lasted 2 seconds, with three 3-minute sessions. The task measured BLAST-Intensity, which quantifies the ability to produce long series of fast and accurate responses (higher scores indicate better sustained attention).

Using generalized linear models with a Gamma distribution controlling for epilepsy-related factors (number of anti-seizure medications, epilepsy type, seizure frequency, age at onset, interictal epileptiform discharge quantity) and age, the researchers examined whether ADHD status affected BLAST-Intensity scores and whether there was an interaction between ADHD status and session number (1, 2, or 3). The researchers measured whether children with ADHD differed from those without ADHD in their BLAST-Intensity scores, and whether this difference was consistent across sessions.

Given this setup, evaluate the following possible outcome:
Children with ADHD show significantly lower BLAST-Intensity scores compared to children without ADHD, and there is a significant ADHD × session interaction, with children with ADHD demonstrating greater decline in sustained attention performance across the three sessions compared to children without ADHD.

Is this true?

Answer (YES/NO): NO